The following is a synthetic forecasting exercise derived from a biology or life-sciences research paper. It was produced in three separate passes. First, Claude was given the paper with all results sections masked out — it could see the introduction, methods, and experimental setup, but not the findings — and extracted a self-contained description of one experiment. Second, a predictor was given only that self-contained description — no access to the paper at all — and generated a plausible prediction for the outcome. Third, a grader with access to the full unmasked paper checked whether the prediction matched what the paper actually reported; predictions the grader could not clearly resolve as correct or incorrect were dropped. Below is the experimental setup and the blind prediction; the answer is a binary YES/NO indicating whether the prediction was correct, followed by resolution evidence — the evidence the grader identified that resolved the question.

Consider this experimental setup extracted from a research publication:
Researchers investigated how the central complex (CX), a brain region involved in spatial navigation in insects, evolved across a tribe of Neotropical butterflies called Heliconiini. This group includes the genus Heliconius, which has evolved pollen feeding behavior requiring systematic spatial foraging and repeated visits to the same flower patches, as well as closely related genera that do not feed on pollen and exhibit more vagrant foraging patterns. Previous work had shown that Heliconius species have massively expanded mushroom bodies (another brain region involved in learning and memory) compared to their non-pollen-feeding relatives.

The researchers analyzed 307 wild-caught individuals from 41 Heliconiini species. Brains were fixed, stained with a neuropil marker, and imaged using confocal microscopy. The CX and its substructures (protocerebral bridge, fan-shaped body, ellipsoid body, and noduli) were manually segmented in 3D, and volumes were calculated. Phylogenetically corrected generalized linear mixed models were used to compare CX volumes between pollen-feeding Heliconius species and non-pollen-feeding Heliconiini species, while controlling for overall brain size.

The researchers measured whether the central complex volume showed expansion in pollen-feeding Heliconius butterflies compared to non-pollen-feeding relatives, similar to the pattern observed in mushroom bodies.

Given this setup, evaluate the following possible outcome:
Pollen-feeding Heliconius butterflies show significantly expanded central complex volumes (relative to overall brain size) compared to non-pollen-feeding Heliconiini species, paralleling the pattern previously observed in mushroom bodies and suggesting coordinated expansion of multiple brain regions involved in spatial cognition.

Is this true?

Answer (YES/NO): NO